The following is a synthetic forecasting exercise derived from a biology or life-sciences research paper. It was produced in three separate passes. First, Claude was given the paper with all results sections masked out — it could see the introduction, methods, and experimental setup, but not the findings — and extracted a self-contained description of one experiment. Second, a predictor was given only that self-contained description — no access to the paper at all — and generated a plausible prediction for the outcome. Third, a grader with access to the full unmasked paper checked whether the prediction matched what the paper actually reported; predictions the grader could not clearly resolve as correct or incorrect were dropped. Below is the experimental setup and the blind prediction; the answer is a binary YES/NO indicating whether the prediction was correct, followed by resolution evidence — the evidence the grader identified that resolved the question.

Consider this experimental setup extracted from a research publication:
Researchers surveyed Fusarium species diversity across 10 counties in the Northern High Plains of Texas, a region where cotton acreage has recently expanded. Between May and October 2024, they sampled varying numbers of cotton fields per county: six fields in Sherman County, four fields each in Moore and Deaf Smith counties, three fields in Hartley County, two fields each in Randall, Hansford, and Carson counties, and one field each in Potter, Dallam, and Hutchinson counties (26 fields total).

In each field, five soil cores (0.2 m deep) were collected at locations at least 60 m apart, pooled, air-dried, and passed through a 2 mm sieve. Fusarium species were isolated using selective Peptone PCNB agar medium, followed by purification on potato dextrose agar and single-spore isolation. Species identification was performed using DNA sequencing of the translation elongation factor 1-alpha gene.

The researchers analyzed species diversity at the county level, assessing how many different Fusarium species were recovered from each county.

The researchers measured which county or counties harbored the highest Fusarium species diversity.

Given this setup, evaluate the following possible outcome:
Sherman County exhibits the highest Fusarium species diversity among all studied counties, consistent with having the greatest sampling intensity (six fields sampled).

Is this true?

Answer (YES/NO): YES